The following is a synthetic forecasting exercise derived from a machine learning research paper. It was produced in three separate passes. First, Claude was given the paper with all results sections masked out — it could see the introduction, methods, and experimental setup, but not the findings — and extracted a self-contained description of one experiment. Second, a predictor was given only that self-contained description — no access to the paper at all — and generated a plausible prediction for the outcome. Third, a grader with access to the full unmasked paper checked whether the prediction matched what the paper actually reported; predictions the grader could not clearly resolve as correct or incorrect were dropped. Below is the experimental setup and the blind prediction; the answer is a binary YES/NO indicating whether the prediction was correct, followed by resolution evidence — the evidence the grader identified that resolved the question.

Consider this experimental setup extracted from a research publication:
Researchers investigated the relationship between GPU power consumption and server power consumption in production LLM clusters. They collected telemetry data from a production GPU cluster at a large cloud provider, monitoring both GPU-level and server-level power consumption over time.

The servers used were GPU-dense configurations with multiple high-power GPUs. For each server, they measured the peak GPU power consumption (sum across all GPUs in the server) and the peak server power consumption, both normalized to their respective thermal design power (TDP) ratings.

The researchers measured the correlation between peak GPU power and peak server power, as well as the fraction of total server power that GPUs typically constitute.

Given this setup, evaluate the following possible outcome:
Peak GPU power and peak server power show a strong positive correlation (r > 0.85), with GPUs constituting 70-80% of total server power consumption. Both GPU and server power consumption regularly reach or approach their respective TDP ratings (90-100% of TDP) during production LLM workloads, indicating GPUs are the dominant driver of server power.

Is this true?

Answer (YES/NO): NO